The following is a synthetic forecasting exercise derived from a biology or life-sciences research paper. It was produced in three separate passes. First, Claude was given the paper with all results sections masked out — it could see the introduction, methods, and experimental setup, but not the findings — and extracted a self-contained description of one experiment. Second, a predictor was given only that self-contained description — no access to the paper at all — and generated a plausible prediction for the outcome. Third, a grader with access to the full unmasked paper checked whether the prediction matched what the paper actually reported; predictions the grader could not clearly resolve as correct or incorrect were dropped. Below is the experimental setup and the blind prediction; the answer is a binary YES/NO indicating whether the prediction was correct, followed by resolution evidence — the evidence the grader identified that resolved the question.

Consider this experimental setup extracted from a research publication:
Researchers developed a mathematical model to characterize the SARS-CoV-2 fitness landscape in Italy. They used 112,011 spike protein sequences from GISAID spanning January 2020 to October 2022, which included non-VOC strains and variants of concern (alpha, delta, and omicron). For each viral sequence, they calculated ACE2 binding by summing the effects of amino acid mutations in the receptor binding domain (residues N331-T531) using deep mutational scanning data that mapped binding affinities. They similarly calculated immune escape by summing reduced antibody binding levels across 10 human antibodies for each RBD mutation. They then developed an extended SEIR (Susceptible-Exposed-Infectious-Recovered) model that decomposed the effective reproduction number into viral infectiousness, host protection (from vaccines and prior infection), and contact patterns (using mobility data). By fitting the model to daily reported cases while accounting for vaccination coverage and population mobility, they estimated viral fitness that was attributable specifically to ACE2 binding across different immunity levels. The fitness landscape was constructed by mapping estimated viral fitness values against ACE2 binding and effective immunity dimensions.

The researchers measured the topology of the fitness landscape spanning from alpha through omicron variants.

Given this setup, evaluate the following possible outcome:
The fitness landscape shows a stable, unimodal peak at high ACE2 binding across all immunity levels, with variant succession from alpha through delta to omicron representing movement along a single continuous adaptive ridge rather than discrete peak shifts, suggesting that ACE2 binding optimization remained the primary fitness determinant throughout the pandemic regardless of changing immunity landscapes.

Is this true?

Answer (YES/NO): NO